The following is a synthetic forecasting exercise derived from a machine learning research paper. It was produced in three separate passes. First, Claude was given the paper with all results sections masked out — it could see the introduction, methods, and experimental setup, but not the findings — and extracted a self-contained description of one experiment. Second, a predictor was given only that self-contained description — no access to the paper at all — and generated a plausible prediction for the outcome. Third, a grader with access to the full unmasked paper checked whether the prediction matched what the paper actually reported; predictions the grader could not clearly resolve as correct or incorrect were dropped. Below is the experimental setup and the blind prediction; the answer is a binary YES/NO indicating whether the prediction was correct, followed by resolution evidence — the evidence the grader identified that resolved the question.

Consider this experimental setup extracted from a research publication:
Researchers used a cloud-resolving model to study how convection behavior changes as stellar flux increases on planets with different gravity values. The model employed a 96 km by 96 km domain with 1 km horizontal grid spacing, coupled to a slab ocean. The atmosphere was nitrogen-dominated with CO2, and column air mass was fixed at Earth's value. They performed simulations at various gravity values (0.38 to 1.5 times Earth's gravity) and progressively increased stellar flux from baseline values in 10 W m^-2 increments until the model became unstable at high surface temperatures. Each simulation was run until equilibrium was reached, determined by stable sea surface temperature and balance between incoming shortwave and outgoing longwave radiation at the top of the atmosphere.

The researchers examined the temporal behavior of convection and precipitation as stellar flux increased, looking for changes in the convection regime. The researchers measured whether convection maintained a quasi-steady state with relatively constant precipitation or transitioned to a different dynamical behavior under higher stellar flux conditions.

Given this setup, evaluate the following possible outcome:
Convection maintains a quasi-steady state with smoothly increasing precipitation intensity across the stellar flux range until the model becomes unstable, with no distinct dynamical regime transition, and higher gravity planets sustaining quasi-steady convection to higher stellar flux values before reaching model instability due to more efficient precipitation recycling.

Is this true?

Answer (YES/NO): NO